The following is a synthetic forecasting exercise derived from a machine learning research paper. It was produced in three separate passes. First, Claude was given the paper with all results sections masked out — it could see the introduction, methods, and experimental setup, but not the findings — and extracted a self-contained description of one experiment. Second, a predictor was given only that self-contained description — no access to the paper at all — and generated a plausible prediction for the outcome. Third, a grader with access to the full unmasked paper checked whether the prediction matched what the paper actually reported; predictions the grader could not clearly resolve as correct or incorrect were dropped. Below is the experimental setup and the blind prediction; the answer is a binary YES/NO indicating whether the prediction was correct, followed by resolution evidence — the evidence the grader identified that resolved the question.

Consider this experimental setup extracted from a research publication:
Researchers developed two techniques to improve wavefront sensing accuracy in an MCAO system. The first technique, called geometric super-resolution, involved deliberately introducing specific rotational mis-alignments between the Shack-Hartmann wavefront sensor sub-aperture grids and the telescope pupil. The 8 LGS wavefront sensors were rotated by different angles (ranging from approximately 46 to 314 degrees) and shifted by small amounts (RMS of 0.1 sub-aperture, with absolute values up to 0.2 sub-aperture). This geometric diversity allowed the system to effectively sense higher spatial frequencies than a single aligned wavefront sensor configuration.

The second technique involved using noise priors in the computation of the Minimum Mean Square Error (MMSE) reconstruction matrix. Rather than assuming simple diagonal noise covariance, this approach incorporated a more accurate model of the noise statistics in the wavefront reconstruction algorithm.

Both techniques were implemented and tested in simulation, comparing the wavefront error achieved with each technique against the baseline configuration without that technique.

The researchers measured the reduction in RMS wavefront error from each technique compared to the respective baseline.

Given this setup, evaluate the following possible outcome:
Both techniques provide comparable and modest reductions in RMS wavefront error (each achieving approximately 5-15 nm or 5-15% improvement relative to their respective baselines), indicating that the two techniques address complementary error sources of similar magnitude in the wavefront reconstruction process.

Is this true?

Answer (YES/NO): NO